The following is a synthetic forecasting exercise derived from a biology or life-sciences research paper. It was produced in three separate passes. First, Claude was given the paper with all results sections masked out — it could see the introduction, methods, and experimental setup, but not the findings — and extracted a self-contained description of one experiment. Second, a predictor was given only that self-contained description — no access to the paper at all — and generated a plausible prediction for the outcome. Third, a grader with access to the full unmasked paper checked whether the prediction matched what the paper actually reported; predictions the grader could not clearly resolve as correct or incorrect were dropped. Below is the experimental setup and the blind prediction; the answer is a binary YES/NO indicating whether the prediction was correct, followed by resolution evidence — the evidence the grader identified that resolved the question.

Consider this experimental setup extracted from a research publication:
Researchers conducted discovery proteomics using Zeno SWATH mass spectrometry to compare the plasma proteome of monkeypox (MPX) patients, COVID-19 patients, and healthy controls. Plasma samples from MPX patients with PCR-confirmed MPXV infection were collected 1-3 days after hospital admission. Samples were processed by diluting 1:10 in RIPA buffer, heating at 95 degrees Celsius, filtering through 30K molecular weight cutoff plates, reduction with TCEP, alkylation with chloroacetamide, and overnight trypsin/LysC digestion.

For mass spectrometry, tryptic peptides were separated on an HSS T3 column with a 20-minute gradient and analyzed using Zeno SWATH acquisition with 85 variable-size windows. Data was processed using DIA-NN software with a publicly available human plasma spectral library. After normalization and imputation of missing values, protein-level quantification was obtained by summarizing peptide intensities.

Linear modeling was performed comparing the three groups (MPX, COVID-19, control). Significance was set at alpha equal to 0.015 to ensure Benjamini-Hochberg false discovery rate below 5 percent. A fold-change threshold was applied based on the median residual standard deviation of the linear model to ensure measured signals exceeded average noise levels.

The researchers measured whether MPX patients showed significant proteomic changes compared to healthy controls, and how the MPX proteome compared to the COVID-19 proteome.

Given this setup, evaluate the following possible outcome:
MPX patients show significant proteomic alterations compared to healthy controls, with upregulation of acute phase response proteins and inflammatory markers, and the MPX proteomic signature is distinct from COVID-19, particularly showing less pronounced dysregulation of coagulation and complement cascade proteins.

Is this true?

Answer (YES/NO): YES